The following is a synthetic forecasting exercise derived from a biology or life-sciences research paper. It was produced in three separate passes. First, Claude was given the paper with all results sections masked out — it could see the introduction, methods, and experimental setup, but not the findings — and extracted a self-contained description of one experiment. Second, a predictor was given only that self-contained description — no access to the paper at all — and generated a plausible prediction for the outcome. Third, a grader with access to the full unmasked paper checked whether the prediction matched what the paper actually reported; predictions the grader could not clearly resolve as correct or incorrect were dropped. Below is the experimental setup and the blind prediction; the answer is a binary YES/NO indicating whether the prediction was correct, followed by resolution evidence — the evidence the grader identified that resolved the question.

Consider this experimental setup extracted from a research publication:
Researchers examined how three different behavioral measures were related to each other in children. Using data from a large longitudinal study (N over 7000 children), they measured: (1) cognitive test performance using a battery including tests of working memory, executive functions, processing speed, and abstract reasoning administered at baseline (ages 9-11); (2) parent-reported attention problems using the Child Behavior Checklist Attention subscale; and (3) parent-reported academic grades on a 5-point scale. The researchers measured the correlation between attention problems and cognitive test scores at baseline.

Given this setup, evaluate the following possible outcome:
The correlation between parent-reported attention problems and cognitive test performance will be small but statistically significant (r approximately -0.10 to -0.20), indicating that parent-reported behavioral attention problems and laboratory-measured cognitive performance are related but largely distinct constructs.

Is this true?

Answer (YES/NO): YES